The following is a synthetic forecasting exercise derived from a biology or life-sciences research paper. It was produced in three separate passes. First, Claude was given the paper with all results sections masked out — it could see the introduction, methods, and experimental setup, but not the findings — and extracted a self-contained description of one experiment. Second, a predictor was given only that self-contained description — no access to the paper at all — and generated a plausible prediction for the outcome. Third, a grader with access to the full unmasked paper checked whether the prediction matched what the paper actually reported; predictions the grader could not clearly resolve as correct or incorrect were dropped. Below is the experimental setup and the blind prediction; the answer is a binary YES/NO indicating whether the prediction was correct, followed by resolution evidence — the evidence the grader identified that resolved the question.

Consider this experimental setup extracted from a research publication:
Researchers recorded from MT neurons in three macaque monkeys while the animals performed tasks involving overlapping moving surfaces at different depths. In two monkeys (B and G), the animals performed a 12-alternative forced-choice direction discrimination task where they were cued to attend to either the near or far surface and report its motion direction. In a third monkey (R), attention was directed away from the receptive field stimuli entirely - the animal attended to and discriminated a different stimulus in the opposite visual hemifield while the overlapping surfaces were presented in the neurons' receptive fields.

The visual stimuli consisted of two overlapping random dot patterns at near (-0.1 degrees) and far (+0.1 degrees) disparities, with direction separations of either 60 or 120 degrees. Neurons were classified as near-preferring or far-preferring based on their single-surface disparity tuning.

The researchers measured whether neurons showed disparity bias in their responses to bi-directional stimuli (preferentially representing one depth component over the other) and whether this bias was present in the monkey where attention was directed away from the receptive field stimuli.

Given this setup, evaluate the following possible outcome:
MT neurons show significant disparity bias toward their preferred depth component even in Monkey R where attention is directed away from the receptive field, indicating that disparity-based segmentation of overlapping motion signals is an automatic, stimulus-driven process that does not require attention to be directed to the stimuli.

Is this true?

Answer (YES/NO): YES